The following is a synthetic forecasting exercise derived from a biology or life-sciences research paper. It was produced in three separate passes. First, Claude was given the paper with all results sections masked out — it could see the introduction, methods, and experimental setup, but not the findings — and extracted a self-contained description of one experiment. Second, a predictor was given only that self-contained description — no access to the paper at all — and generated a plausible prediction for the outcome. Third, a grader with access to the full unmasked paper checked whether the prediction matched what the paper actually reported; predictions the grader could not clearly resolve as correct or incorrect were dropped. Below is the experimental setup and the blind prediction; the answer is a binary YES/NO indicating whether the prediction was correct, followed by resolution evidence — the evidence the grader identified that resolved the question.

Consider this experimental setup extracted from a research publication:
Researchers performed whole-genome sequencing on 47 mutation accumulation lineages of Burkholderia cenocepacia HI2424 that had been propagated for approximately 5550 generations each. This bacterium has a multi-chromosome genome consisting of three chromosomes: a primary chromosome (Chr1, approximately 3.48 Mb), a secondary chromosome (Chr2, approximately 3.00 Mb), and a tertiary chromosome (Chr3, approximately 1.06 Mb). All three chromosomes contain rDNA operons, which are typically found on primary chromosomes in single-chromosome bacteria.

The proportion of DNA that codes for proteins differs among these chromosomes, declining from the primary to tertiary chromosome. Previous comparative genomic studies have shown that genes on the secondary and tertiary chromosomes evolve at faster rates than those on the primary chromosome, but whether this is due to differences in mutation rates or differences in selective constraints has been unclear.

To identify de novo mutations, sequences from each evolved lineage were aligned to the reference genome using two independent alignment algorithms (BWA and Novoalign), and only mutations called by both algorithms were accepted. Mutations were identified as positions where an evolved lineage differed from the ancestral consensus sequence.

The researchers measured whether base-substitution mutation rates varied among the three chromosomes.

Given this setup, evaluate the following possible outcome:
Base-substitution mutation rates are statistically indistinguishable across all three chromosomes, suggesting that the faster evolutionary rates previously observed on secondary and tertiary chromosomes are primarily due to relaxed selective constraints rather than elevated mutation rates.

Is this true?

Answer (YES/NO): NO